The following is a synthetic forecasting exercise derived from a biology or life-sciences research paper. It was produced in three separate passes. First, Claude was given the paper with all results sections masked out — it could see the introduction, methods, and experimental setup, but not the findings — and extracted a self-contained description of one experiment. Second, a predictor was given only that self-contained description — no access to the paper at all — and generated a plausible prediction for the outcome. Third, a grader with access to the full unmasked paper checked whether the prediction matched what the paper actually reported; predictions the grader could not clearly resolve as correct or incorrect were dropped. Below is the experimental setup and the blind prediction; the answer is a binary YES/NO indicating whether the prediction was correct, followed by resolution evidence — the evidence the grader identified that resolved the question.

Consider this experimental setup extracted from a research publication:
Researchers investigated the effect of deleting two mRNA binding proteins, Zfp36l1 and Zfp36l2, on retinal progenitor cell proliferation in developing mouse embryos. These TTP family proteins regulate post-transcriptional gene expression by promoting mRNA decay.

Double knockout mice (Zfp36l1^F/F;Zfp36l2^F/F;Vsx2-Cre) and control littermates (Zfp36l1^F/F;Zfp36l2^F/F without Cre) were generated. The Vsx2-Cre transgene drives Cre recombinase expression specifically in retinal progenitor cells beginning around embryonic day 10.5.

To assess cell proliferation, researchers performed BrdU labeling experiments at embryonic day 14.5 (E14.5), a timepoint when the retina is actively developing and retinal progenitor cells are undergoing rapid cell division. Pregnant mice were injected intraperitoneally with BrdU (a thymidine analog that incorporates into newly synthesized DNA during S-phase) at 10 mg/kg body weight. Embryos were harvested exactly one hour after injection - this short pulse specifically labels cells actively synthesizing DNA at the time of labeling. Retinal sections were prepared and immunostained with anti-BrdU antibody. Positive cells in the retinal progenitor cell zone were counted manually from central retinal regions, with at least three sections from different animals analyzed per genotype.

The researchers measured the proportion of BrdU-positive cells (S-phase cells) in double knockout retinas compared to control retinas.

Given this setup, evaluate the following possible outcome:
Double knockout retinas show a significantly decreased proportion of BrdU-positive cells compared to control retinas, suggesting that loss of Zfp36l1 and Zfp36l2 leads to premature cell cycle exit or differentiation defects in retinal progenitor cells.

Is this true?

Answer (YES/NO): YES